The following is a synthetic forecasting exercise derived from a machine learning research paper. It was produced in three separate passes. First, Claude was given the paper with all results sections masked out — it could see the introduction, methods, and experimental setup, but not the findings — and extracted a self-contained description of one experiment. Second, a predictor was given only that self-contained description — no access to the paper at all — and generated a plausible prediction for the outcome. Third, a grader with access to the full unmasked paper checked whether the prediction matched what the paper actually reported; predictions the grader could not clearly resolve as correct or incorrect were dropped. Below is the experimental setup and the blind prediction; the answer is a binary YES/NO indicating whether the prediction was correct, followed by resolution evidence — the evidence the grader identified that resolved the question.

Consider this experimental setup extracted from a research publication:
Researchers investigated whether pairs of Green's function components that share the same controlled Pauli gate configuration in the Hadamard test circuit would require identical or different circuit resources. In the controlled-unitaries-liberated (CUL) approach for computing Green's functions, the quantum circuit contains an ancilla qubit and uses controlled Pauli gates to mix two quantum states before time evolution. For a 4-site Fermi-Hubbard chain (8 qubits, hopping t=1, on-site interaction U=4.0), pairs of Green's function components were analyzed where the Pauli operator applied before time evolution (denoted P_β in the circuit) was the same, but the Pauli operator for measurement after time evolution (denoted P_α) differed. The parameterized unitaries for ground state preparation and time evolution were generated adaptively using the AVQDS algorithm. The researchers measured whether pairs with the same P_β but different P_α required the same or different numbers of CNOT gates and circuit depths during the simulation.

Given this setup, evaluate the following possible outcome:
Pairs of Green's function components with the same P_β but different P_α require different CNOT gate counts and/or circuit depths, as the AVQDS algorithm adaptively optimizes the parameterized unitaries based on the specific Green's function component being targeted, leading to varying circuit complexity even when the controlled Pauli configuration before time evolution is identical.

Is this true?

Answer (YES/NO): NO